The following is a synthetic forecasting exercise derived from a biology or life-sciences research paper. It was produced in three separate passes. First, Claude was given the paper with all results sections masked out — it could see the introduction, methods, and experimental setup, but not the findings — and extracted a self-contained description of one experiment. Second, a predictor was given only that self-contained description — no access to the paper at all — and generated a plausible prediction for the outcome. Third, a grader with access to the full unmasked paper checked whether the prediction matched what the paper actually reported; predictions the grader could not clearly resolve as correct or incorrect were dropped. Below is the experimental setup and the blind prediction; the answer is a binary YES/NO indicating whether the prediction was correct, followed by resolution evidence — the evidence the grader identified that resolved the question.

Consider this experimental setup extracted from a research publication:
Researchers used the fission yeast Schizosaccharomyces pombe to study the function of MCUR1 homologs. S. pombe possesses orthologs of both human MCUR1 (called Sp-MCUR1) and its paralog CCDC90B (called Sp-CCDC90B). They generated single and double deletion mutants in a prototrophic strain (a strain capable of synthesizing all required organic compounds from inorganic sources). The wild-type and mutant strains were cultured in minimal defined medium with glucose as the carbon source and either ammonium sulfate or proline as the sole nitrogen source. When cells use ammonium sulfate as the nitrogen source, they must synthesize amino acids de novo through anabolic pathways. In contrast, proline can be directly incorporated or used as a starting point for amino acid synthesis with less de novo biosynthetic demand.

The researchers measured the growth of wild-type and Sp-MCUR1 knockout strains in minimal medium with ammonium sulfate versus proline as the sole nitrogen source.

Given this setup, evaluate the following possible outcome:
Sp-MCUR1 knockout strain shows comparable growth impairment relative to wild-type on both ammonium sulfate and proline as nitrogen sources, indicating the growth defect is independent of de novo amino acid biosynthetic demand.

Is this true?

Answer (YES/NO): NO